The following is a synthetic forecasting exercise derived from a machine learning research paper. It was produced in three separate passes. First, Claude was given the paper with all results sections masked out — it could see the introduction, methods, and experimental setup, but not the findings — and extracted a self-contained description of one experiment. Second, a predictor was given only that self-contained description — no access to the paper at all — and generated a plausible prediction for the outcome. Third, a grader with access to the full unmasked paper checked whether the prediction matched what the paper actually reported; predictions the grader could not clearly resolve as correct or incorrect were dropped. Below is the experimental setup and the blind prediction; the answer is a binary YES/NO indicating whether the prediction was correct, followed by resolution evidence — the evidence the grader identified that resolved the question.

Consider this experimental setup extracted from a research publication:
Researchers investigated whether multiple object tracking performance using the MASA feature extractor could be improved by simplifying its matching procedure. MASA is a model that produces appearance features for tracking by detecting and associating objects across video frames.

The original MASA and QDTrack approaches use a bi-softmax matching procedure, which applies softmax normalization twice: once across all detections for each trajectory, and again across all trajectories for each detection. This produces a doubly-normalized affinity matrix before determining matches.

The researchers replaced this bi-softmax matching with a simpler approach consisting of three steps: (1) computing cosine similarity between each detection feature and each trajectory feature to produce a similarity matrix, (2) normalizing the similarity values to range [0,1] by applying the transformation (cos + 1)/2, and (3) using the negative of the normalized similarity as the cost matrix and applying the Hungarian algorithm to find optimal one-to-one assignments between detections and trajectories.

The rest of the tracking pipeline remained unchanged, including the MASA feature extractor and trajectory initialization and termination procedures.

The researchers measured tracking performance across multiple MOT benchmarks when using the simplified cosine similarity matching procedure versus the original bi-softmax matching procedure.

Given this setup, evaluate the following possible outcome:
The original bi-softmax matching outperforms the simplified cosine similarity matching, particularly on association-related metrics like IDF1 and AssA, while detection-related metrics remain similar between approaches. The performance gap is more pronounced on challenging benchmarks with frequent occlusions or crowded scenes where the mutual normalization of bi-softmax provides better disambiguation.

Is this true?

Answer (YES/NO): NO